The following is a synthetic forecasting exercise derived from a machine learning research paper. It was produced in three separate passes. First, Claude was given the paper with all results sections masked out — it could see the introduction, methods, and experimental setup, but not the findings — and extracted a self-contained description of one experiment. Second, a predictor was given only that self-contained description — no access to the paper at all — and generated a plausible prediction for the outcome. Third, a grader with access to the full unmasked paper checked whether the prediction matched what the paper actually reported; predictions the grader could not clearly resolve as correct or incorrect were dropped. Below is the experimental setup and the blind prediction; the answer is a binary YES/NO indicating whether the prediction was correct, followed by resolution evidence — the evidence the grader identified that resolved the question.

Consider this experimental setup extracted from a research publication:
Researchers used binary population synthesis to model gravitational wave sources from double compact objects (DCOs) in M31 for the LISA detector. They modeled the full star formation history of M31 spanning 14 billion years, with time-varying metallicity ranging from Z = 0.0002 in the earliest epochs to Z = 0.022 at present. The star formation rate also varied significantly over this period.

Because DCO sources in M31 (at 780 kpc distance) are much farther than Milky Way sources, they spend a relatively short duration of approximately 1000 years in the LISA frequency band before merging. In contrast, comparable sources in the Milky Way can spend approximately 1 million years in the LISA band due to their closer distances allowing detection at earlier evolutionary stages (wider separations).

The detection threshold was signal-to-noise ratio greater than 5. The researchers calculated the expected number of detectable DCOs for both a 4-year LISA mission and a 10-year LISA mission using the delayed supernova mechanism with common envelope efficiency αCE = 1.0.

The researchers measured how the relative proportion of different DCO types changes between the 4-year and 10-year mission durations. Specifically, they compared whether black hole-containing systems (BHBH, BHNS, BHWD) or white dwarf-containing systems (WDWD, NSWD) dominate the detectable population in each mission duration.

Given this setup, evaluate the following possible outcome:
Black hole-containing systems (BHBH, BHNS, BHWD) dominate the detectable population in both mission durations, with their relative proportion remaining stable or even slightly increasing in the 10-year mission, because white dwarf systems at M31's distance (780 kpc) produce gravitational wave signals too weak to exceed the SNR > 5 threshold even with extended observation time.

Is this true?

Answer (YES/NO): NO